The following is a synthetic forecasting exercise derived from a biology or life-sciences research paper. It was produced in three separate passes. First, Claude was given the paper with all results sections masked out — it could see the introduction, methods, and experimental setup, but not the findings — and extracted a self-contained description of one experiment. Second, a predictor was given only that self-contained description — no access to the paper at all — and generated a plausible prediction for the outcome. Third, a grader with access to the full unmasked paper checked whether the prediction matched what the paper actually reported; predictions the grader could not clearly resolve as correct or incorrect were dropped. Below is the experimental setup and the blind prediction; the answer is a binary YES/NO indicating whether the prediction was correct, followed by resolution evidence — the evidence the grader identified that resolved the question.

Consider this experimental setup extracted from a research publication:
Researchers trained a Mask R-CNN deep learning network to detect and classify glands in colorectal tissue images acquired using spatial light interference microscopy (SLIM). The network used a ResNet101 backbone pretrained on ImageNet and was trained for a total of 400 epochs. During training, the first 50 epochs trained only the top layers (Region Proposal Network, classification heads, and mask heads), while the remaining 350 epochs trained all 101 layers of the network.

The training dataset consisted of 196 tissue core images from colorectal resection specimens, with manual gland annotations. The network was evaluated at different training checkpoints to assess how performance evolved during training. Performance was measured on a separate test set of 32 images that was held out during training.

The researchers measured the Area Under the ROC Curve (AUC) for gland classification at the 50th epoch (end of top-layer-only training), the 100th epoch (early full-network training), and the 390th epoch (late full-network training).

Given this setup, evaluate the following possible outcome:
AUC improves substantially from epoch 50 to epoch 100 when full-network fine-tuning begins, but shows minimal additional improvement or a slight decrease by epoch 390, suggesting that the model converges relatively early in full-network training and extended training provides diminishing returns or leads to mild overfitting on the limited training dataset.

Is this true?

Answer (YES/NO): NO